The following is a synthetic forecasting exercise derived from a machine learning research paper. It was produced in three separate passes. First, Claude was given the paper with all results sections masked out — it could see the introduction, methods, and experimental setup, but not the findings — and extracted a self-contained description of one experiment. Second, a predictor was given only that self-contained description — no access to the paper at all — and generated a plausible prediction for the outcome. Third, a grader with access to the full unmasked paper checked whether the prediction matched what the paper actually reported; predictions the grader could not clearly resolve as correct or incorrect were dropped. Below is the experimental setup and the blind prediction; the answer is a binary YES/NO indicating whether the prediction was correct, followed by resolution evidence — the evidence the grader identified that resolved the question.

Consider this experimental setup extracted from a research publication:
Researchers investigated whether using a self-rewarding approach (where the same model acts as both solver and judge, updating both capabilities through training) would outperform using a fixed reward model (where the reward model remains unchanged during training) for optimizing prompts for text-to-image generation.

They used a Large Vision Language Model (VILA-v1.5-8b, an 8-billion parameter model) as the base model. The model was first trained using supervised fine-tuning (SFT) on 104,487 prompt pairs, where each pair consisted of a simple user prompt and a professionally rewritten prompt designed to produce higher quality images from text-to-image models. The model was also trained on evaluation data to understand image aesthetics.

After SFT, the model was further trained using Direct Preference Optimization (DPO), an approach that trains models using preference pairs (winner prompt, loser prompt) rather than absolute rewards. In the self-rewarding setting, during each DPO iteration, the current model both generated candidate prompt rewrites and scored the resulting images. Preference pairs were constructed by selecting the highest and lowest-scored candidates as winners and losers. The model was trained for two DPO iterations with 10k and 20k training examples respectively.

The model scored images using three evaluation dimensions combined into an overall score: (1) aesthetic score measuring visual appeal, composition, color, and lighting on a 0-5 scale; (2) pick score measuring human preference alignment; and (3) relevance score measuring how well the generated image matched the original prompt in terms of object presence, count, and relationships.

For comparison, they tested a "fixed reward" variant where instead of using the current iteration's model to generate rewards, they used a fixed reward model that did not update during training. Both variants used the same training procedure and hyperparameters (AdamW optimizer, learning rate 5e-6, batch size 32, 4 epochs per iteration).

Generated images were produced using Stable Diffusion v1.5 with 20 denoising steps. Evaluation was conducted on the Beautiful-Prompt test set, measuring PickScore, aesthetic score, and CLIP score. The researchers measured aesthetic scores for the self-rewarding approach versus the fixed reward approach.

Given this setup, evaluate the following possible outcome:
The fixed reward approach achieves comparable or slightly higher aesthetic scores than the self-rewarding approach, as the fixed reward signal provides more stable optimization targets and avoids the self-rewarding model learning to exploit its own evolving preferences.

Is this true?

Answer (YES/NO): NO